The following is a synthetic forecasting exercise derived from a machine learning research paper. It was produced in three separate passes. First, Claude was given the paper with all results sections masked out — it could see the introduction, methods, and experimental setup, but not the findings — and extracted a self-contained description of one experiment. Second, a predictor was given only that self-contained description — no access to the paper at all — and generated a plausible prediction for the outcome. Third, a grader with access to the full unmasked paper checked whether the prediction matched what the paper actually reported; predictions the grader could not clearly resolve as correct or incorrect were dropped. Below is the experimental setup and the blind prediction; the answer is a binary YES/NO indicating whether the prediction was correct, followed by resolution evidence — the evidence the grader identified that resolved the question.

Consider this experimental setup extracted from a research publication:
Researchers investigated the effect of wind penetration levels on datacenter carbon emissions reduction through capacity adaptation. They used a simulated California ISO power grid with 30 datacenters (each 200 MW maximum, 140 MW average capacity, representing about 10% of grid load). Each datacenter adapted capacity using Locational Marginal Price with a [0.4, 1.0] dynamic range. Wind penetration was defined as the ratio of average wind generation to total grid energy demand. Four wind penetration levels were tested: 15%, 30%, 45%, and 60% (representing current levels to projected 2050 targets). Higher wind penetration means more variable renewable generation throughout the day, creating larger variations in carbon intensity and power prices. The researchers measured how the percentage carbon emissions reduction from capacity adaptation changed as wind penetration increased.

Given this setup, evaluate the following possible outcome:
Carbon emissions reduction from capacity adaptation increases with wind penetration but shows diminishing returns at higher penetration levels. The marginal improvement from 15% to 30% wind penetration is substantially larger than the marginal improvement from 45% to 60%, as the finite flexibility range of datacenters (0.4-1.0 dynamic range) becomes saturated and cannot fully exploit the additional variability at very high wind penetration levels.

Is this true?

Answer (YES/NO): NO